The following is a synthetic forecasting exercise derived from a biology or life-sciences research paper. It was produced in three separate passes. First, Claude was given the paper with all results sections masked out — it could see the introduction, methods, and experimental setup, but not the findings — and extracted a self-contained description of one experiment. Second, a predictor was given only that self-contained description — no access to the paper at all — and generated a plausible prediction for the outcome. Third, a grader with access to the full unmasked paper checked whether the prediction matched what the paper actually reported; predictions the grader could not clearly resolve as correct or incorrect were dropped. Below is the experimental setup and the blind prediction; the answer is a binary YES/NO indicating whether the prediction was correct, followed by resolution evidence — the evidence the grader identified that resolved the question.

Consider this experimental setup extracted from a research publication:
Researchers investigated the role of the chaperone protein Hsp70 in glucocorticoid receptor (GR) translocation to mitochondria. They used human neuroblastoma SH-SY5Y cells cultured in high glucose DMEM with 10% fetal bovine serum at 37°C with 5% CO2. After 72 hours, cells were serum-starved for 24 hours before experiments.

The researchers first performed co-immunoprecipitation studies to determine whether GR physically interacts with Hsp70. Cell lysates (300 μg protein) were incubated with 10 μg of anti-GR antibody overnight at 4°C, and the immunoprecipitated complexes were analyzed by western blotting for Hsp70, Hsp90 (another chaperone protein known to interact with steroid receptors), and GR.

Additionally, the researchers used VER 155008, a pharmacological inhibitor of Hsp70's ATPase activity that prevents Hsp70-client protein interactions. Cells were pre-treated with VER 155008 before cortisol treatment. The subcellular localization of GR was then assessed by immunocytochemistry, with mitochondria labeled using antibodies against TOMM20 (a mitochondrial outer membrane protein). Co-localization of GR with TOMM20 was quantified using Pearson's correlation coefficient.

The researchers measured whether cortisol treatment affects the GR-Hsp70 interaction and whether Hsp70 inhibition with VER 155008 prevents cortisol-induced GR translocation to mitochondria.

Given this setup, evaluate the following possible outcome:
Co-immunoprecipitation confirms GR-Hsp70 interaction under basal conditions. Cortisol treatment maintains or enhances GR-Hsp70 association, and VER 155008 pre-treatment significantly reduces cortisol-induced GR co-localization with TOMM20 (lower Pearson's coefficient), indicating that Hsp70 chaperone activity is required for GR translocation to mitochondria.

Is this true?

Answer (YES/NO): YES